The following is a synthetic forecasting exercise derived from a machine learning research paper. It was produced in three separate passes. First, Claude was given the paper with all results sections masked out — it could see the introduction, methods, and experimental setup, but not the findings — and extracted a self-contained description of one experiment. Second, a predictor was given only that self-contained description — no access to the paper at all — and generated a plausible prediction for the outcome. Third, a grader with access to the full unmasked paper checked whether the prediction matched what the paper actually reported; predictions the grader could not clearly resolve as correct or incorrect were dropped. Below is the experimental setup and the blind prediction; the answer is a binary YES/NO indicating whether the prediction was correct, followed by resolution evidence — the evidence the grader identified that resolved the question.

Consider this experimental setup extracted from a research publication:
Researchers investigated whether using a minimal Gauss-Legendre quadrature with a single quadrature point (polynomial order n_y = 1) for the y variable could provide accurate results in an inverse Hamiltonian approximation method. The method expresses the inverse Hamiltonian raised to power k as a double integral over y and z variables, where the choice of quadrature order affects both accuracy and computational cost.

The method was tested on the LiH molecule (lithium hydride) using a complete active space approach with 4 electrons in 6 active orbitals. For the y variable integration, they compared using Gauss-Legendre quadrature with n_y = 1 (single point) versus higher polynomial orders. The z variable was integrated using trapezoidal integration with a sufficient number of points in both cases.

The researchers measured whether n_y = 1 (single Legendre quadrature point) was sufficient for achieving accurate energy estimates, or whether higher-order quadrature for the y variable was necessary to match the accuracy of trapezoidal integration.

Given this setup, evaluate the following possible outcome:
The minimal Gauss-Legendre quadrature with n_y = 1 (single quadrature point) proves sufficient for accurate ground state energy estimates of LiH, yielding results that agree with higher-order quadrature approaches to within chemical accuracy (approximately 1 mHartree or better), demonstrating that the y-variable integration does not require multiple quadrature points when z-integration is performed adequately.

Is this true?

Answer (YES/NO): YES